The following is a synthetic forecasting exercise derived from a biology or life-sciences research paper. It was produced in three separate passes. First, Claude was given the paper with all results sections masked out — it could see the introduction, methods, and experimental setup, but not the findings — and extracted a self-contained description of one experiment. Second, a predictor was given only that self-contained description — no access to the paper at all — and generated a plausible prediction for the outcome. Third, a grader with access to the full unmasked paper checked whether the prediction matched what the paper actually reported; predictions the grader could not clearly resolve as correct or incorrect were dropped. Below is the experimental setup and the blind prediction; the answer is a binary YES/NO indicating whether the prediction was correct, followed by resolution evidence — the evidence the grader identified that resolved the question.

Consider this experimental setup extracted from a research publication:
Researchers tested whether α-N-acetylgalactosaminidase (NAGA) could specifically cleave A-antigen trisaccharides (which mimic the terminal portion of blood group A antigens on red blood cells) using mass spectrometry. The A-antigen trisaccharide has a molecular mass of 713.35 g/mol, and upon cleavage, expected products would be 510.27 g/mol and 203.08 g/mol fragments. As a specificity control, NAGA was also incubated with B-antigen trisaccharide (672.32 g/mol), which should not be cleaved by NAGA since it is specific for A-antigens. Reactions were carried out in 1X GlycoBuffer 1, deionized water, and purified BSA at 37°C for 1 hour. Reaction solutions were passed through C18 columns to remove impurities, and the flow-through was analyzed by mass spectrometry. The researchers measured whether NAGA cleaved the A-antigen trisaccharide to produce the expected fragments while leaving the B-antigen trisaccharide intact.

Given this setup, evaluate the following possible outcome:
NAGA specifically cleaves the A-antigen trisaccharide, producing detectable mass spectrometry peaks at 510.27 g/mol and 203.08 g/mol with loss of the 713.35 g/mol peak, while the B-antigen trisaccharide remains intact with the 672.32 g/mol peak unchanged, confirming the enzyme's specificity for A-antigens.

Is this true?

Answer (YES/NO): NO